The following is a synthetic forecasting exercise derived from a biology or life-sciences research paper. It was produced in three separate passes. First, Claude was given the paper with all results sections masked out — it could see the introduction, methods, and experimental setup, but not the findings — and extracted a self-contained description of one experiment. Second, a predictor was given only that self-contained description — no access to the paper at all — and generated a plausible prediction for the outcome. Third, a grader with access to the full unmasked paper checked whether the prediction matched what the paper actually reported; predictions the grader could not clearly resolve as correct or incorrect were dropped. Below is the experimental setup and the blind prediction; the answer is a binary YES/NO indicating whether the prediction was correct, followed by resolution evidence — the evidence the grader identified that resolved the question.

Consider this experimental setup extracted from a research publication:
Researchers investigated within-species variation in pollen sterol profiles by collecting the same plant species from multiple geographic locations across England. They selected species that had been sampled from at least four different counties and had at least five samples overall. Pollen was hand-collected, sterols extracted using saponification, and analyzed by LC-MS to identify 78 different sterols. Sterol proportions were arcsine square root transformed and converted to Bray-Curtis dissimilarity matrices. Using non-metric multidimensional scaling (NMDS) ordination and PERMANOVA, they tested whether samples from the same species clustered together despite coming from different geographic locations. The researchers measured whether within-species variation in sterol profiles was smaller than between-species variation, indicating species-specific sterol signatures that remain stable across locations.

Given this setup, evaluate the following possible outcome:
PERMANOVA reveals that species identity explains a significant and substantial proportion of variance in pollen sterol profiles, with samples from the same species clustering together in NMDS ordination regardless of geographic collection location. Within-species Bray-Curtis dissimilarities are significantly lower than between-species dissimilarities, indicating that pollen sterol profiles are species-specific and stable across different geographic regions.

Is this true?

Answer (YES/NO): YES